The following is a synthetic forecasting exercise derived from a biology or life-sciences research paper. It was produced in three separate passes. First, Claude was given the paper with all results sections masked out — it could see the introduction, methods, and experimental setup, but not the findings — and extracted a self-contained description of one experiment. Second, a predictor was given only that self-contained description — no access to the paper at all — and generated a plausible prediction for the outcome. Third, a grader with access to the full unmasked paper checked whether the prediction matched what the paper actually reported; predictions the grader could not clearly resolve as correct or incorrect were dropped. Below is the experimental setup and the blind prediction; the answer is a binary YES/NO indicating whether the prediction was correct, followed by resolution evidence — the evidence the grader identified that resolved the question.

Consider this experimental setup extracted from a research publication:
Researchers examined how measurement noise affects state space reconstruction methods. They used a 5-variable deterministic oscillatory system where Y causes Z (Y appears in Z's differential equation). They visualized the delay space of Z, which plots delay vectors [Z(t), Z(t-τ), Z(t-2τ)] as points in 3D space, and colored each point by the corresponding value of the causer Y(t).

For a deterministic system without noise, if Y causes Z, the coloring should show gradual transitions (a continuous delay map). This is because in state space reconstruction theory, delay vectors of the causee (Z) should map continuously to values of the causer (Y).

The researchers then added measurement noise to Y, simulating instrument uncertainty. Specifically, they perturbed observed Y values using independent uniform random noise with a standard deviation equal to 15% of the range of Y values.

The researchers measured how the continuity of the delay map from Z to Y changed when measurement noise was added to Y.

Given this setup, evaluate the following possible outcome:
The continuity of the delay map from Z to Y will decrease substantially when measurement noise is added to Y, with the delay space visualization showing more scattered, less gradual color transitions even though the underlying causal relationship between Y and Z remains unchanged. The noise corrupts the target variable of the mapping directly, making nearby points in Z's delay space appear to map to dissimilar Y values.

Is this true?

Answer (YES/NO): YES